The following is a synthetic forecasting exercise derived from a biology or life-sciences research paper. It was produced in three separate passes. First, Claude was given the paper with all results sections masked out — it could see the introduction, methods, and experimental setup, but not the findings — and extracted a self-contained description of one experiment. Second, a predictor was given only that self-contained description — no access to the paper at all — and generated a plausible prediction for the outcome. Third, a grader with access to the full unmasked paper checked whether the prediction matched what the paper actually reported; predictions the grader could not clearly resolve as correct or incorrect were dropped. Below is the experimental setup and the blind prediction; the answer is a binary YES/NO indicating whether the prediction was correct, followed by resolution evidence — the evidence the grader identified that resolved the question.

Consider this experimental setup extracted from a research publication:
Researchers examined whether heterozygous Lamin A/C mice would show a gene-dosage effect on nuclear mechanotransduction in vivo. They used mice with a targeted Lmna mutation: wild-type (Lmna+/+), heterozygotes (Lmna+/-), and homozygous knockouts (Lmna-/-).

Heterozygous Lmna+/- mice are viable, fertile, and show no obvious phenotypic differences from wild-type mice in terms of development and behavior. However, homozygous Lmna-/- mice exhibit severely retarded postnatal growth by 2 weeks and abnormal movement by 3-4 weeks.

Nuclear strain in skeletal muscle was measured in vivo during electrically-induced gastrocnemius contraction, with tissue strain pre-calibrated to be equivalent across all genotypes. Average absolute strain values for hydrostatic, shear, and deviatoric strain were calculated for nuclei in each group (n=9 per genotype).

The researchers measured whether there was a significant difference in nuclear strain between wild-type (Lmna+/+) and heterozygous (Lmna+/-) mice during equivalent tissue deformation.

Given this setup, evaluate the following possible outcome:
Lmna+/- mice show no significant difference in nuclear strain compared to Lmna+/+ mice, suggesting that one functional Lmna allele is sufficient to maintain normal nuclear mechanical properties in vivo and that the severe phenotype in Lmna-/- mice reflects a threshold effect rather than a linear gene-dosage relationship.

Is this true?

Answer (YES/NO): YES